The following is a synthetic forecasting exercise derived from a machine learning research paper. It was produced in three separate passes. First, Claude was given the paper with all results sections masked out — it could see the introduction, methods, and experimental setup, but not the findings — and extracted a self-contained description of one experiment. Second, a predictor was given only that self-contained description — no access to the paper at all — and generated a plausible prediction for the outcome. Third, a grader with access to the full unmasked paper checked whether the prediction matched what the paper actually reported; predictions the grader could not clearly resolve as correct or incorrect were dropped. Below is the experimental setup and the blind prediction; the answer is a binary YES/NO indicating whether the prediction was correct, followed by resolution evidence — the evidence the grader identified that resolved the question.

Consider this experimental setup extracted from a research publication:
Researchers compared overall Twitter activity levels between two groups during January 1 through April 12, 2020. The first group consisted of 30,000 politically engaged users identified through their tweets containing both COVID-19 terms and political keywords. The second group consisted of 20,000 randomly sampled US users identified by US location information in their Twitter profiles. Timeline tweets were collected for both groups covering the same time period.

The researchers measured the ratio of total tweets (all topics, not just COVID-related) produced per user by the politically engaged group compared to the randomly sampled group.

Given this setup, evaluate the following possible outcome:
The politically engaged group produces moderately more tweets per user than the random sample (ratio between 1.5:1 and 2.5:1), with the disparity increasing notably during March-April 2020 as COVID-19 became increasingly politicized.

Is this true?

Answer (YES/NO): NO